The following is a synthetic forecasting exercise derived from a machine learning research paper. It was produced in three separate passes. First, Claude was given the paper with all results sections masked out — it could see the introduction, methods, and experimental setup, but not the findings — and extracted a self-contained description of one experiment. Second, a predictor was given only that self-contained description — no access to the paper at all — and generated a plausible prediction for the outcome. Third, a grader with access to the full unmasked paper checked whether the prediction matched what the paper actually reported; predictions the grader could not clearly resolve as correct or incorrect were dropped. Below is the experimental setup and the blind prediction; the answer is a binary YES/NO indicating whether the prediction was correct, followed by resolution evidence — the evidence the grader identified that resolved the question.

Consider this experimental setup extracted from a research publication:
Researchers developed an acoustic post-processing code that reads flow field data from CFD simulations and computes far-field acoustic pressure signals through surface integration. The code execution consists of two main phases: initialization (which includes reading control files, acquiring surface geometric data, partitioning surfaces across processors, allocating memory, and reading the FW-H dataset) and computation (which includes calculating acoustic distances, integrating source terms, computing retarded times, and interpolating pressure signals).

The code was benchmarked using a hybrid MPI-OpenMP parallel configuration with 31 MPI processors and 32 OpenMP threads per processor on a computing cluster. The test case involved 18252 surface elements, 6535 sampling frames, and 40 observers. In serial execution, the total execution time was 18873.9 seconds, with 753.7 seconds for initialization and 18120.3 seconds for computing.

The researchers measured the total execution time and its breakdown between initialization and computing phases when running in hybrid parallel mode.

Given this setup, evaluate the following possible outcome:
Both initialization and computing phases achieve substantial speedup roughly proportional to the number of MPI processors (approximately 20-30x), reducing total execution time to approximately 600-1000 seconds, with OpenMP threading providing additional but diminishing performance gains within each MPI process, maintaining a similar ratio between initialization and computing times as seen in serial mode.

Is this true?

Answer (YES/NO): NO